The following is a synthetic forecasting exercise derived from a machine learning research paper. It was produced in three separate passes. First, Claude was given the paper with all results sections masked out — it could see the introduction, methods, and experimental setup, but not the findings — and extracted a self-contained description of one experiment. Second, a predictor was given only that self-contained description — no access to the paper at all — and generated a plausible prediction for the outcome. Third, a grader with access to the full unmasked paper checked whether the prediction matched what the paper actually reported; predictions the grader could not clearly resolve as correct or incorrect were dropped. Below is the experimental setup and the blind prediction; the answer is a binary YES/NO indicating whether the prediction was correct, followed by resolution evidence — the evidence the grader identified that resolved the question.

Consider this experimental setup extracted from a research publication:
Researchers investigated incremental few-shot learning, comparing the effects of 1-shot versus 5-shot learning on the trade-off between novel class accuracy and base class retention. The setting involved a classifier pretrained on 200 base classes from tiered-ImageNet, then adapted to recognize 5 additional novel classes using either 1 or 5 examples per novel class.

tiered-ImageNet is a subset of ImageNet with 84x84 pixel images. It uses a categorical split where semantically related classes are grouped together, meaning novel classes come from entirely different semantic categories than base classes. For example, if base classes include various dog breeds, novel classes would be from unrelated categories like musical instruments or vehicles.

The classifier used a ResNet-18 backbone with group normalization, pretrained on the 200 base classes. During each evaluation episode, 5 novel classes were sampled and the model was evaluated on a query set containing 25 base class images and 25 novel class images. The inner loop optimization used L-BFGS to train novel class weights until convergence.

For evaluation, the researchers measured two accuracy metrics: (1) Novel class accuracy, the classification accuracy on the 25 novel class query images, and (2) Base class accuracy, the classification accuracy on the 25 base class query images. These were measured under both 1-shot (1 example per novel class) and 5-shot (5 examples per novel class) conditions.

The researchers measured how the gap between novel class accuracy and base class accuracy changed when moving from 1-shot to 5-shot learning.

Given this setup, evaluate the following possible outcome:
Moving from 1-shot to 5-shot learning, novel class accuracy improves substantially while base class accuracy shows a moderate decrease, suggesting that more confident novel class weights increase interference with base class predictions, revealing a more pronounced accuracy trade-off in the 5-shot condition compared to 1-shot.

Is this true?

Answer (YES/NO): NO